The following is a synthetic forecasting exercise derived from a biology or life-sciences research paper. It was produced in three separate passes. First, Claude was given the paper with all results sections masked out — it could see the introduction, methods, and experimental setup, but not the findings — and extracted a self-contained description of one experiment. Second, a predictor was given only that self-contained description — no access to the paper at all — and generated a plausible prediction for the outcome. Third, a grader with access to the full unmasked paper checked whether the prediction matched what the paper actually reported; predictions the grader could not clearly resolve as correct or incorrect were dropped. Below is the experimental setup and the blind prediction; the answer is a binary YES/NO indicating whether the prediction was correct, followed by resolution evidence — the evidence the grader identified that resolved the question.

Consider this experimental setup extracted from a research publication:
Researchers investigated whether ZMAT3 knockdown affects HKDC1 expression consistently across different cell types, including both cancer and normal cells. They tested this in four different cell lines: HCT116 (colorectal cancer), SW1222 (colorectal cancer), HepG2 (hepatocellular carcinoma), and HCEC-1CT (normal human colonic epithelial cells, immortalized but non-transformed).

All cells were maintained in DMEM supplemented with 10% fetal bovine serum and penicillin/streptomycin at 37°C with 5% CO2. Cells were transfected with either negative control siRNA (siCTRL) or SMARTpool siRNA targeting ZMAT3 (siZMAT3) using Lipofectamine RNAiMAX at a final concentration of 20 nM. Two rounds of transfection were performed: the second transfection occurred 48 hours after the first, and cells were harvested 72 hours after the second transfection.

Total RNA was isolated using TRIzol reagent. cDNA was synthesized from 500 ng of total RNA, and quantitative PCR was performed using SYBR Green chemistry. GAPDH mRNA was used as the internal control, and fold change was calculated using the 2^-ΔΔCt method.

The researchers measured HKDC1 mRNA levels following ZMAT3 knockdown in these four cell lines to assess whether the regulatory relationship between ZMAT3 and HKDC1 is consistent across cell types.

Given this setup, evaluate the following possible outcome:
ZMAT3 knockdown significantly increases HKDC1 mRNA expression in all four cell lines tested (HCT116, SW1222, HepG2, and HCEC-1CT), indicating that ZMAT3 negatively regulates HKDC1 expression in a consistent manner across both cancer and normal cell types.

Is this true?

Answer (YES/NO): YES